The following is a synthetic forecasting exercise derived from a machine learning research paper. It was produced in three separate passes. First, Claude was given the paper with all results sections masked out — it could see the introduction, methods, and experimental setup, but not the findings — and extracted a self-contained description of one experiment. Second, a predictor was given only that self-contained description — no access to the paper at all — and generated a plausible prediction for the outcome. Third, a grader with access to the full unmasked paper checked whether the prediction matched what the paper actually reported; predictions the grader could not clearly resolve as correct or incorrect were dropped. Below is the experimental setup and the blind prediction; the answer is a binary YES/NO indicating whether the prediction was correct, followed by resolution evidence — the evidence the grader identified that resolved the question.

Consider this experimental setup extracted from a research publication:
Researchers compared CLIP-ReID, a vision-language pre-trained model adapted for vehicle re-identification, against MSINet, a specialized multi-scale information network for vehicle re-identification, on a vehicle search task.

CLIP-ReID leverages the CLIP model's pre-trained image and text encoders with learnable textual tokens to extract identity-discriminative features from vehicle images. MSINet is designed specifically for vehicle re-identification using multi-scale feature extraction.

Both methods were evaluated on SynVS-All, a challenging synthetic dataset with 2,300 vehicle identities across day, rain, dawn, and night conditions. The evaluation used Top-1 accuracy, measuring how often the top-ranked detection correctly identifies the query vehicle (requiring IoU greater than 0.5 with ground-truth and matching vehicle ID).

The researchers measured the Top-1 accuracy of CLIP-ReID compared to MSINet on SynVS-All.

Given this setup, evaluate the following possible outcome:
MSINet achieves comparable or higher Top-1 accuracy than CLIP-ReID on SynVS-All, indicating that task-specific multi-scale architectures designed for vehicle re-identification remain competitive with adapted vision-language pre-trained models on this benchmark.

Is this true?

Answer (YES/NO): NO